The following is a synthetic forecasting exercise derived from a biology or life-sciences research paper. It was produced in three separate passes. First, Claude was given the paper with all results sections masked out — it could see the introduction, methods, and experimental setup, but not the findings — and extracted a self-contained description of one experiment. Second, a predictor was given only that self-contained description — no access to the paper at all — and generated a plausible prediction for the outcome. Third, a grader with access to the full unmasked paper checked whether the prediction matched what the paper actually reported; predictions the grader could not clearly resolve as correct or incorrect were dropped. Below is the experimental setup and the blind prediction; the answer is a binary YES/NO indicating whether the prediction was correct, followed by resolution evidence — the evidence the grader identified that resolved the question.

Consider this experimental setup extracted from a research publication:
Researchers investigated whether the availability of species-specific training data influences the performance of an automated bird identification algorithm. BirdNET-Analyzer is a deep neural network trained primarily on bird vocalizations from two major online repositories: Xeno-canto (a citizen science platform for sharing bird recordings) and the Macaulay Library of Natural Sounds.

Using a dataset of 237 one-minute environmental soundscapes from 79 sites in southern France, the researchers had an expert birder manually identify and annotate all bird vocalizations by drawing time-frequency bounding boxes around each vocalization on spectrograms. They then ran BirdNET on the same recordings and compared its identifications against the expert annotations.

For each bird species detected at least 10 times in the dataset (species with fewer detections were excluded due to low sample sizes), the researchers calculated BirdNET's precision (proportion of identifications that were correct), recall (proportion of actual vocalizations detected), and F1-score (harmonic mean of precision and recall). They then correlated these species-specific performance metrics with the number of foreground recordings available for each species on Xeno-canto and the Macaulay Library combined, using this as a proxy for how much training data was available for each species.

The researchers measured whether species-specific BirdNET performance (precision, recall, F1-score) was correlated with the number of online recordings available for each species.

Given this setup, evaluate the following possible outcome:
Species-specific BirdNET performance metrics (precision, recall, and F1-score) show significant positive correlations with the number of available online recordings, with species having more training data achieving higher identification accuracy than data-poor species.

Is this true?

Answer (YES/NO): NO